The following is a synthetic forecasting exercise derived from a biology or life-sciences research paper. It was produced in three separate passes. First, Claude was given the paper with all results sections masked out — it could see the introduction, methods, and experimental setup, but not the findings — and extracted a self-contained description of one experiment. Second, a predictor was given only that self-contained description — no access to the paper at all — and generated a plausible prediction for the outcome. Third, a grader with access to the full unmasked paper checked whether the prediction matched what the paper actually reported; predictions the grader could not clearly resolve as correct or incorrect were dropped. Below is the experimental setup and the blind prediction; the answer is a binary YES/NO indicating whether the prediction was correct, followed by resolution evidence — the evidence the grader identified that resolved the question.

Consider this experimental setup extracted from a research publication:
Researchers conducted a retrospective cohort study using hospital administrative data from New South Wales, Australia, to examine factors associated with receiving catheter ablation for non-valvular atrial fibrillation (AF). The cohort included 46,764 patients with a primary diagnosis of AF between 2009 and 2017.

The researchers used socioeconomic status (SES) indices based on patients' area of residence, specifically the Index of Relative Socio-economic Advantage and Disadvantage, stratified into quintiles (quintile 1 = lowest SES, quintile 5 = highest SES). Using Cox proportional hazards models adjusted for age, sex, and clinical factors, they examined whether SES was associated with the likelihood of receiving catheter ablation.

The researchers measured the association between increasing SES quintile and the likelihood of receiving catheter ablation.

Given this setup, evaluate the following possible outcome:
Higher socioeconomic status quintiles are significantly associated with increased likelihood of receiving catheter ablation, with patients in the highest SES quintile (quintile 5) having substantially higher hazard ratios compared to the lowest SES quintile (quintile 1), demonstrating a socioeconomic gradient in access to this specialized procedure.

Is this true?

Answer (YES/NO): YES